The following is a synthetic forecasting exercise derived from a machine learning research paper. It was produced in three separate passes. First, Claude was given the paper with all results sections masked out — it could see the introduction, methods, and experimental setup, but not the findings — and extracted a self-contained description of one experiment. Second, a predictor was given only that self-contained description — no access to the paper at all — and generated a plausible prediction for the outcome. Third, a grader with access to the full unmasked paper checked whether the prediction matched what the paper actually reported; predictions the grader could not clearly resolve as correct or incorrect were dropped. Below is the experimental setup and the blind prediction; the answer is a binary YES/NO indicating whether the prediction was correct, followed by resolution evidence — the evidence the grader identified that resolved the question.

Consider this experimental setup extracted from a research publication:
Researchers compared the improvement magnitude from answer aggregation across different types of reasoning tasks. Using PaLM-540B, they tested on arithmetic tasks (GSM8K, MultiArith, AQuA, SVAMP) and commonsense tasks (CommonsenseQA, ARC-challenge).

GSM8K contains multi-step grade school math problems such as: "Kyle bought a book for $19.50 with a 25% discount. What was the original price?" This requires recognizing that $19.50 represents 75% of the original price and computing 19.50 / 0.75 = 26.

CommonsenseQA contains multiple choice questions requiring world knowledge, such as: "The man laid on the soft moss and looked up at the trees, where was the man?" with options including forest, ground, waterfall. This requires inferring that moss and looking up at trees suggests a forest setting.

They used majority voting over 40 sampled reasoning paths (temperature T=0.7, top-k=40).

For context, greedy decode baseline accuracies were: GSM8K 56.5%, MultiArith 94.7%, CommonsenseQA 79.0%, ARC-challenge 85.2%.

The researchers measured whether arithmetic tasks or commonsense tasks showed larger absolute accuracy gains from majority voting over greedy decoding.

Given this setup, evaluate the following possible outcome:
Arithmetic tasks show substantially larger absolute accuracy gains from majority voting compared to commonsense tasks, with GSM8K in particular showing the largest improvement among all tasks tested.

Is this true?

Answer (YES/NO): YES